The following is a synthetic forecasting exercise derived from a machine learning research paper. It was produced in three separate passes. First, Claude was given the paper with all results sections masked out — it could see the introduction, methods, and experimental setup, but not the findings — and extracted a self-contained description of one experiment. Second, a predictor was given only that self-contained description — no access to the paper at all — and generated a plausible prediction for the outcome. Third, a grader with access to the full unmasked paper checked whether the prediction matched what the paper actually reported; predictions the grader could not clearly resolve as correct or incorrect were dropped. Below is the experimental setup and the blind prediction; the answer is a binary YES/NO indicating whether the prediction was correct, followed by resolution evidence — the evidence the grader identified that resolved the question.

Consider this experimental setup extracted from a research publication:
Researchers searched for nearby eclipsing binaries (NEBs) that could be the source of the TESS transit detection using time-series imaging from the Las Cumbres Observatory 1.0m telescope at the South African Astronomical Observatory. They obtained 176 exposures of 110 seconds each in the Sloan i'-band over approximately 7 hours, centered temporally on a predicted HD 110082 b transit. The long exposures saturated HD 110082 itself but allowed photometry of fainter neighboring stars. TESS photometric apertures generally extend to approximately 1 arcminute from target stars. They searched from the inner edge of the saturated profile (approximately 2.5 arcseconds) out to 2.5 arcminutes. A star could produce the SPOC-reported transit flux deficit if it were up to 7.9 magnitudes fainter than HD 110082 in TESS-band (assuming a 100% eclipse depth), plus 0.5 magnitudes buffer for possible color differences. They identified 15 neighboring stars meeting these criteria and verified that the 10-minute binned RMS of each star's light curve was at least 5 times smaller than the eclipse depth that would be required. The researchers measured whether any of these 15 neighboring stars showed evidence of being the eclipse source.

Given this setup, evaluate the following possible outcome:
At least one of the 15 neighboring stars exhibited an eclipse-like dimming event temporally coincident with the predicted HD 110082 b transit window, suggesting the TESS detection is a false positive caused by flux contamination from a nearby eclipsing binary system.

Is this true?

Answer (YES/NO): NO